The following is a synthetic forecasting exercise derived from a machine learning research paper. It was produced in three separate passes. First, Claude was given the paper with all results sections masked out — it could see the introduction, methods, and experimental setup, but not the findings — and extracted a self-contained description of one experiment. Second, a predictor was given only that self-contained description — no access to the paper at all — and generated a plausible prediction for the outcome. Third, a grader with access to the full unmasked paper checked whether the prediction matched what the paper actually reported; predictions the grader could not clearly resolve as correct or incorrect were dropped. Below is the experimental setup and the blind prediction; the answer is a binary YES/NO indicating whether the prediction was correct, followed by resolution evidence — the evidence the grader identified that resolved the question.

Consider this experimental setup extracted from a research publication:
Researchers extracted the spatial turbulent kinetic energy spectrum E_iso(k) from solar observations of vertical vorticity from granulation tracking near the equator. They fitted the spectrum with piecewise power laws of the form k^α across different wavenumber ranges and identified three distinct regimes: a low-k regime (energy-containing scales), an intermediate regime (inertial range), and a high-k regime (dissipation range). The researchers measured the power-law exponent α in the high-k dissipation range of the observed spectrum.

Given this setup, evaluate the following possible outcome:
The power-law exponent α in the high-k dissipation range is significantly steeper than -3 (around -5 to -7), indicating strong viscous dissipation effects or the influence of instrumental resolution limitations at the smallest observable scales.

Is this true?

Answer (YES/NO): NO